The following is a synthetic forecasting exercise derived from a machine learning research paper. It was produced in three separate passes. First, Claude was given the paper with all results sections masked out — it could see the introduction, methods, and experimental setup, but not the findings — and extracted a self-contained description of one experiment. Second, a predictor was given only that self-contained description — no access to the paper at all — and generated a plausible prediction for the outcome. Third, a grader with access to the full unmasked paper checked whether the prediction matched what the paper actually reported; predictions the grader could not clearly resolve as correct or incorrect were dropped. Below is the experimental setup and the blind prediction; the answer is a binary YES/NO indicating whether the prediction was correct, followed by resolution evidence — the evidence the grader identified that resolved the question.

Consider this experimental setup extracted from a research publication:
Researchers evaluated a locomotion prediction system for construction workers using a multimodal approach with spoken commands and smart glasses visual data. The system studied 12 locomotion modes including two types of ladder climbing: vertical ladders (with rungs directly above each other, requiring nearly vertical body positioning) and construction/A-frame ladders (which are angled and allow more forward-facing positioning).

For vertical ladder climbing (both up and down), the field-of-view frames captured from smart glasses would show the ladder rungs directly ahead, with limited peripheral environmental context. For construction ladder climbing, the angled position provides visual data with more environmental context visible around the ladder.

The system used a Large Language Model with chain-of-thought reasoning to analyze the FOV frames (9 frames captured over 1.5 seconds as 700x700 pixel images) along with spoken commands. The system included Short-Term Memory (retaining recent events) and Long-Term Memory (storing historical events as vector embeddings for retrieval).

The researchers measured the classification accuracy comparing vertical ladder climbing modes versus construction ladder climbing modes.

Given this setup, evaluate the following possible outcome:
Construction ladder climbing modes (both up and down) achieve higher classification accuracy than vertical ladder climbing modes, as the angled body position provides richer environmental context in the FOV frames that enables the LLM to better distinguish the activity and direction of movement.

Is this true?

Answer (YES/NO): YES